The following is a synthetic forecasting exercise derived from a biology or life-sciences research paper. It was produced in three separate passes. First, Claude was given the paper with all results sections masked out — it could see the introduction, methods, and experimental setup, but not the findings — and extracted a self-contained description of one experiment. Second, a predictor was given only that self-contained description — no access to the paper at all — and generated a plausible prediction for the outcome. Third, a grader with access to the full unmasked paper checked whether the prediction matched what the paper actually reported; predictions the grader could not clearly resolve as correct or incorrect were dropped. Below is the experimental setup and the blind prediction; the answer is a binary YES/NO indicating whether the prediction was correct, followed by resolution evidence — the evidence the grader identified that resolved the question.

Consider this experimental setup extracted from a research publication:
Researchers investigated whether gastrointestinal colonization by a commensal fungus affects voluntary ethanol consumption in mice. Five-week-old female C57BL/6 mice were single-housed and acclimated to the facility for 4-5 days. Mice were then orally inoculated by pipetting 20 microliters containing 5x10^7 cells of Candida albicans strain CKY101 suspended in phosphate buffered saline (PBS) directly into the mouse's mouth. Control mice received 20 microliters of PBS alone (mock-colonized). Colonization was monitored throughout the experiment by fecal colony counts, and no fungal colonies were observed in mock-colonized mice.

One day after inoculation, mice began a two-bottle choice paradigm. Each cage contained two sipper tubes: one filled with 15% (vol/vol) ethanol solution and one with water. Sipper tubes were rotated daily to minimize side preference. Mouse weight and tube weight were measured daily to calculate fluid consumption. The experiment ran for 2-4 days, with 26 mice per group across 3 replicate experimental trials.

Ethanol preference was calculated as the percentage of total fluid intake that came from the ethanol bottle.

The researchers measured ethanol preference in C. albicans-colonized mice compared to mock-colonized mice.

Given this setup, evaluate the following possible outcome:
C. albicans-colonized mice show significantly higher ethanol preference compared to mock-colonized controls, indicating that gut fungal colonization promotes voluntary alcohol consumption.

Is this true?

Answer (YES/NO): NO